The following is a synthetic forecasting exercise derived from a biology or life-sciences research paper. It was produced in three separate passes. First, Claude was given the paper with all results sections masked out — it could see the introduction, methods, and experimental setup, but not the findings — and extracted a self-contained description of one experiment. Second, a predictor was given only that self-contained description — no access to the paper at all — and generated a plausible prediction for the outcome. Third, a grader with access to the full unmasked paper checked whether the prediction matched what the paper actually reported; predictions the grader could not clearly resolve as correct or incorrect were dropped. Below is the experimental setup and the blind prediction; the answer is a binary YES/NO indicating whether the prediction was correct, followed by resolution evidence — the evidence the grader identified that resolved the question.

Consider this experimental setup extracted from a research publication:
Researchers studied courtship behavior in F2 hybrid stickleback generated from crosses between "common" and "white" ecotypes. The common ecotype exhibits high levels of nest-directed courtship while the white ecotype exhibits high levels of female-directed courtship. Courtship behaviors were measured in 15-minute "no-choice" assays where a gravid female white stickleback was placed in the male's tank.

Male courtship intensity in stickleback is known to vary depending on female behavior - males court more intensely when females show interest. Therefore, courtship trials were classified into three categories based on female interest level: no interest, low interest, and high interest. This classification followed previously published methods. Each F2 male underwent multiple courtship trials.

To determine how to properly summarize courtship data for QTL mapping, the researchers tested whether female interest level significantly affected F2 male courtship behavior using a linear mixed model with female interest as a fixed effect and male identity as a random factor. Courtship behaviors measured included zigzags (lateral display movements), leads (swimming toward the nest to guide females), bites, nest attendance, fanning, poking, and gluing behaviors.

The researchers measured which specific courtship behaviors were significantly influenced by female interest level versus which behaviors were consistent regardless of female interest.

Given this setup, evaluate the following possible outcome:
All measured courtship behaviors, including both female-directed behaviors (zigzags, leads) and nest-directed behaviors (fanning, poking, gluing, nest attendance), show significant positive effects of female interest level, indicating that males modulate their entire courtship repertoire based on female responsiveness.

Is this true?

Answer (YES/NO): NO